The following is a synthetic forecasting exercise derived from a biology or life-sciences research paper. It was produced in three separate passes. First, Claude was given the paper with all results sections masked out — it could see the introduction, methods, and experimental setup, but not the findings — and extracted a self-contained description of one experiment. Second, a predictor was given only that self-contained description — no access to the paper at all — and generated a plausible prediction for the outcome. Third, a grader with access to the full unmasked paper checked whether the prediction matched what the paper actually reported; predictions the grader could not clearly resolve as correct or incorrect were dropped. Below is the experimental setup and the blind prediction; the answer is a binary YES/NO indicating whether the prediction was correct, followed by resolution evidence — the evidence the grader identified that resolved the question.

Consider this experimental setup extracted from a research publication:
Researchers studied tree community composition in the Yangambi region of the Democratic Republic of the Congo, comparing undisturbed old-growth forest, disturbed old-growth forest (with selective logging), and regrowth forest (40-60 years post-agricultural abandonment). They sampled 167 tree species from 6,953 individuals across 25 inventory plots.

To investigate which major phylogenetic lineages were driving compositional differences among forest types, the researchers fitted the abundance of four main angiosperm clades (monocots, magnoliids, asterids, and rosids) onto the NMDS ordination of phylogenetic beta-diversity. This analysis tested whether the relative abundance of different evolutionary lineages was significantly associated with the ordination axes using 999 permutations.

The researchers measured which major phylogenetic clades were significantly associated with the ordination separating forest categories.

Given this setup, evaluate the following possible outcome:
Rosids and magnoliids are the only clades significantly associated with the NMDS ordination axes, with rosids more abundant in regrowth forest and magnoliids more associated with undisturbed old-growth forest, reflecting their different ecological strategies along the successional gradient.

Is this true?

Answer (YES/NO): NO